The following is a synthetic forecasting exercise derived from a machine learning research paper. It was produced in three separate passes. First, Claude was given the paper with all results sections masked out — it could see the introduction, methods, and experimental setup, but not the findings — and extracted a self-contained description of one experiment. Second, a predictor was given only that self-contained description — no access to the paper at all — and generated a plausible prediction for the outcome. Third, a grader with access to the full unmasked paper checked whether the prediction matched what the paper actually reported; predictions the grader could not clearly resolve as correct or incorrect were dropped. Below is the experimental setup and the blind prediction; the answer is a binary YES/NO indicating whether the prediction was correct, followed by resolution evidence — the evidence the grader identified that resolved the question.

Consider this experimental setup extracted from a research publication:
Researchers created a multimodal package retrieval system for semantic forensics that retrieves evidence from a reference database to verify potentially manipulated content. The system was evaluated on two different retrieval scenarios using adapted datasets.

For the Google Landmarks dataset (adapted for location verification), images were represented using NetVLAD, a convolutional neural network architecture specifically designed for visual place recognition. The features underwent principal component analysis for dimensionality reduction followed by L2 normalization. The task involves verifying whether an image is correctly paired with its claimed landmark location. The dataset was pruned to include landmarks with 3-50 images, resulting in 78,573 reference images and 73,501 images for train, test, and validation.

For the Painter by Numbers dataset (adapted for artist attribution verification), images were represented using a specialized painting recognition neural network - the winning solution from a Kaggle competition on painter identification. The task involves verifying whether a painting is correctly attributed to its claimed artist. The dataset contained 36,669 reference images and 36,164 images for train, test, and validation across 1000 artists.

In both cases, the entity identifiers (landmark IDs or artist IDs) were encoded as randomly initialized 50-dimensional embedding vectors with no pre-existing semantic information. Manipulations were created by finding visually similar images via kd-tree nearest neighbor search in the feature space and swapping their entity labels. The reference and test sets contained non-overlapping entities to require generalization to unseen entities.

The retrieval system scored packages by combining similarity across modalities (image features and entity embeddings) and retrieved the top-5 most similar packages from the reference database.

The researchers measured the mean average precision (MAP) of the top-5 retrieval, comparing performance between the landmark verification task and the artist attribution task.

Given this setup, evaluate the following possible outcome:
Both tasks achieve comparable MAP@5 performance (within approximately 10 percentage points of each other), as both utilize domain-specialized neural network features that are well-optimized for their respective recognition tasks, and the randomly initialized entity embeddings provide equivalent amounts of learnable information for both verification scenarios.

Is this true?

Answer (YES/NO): YES